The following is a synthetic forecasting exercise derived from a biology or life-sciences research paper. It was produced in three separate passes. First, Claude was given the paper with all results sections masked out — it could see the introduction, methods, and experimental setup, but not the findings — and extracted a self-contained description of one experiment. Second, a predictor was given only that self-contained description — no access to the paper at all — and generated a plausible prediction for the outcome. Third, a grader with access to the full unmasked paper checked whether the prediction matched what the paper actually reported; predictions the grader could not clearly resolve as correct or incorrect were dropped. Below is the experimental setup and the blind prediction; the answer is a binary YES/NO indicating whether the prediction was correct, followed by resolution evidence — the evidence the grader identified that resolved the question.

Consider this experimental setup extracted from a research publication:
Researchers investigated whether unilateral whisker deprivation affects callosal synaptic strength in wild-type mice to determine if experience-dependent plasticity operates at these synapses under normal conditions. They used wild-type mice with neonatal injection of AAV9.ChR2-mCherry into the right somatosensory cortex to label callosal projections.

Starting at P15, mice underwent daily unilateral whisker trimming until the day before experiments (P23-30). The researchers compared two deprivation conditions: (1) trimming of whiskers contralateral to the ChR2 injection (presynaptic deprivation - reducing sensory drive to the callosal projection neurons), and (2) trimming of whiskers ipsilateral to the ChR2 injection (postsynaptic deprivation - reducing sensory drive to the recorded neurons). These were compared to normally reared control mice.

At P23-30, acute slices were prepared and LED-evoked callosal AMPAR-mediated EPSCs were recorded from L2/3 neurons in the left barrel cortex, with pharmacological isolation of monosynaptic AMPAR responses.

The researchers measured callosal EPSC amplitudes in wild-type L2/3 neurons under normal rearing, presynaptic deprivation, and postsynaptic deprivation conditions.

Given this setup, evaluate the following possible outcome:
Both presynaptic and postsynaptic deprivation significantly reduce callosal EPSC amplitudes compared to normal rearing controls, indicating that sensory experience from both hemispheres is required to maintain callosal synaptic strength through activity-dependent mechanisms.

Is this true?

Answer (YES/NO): NO